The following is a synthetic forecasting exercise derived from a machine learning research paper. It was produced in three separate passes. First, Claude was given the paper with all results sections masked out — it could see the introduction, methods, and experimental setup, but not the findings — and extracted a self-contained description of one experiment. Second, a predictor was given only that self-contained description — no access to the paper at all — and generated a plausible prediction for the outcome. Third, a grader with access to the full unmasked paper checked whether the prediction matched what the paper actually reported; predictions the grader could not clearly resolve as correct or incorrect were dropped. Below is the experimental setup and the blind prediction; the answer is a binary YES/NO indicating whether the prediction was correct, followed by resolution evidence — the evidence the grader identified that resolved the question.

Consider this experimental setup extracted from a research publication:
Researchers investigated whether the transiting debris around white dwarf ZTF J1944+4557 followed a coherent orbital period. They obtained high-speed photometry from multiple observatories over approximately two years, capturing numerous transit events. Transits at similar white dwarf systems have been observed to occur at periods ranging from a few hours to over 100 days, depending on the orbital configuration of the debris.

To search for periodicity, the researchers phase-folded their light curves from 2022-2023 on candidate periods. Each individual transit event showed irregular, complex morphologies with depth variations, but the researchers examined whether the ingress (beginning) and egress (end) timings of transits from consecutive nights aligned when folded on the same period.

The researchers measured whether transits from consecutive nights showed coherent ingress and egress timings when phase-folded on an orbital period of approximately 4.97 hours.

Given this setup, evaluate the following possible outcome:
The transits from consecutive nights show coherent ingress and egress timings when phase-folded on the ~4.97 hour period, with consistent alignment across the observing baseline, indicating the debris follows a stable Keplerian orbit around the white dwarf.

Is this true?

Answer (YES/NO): YES